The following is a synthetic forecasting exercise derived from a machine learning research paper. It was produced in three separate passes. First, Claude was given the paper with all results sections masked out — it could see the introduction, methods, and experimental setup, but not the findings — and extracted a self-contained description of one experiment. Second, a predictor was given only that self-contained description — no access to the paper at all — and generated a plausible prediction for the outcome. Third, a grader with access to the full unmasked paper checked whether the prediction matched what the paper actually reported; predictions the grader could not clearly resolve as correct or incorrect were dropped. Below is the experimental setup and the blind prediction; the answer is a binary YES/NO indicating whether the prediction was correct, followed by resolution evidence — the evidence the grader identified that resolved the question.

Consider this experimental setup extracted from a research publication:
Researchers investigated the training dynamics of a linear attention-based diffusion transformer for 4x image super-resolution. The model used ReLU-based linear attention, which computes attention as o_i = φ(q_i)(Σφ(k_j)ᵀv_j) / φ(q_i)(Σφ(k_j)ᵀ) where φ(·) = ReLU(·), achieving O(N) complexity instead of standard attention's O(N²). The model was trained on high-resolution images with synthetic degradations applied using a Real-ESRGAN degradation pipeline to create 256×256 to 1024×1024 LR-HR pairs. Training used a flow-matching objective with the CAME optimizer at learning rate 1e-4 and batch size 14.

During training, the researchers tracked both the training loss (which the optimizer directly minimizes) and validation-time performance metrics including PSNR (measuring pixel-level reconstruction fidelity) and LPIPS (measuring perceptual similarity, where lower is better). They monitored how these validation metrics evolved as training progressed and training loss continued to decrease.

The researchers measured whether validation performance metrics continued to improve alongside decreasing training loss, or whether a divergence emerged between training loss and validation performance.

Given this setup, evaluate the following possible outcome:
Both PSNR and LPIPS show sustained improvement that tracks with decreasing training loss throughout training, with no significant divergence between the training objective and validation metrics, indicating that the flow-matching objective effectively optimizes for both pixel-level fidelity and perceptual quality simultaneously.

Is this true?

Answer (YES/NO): NO